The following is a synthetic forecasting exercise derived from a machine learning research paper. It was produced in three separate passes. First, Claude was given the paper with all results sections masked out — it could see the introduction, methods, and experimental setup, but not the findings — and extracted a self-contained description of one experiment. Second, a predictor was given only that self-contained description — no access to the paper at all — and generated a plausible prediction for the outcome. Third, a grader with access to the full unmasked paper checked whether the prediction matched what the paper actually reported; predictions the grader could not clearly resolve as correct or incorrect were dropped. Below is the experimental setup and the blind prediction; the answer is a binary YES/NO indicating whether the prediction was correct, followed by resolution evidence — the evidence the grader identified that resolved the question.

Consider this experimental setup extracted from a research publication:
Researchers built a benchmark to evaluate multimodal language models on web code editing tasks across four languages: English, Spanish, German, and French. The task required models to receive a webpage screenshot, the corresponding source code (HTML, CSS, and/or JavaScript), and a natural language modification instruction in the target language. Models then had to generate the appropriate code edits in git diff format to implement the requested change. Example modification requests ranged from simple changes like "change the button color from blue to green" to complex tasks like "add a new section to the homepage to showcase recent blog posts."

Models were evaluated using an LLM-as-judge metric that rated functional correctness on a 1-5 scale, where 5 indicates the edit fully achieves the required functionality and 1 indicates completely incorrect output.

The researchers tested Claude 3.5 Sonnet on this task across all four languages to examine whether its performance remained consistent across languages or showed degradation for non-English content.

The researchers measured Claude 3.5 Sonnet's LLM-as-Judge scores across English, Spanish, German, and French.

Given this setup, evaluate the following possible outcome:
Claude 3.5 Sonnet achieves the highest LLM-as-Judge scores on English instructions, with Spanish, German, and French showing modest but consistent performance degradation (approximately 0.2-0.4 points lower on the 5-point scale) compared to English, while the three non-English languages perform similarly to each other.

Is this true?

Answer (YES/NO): NO